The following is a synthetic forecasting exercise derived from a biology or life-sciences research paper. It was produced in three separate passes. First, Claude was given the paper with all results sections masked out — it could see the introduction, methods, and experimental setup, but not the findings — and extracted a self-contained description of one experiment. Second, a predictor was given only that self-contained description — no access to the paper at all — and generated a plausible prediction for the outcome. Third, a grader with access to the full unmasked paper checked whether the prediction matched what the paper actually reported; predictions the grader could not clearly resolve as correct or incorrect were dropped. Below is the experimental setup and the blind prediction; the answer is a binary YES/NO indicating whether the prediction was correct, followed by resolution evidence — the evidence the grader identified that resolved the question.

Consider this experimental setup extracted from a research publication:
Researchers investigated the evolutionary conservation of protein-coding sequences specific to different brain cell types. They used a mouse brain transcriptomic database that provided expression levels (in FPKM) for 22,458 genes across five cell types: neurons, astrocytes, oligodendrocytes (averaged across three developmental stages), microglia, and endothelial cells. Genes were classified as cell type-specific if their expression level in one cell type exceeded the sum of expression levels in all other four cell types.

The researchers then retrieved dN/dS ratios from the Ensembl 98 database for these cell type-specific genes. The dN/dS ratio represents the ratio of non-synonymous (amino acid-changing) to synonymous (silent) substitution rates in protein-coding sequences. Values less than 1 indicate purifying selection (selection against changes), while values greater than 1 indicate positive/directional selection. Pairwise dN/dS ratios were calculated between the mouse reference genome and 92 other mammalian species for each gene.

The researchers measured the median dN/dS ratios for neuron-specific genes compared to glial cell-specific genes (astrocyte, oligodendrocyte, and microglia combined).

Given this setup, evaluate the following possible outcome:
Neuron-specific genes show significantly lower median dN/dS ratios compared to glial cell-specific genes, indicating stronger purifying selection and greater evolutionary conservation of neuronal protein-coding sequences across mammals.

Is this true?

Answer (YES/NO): YES